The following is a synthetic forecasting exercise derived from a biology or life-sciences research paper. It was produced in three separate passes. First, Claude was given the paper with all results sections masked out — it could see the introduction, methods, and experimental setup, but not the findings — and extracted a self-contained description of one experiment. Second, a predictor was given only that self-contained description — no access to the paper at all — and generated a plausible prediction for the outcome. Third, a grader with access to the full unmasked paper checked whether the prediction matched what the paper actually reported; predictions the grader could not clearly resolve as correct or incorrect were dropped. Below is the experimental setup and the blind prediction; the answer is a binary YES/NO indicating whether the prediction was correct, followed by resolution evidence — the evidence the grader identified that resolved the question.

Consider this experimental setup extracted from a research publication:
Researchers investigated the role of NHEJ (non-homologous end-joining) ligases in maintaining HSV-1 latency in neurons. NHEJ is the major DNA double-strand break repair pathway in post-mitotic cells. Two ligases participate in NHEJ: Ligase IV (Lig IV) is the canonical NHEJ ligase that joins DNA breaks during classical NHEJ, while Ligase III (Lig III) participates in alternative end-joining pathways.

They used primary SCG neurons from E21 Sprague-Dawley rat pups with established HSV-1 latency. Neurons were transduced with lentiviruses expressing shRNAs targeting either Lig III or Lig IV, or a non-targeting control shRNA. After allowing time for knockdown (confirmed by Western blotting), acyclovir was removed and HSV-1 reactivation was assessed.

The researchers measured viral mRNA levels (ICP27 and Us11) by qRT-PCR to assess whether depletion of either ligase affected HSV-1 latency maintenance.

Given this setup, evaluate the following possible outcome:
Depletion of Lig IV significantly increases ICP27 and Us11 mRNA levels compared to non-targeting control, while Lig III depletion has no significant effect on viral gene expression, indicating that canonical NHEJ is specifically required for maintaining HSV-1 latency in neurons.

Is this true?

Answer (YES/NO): YES